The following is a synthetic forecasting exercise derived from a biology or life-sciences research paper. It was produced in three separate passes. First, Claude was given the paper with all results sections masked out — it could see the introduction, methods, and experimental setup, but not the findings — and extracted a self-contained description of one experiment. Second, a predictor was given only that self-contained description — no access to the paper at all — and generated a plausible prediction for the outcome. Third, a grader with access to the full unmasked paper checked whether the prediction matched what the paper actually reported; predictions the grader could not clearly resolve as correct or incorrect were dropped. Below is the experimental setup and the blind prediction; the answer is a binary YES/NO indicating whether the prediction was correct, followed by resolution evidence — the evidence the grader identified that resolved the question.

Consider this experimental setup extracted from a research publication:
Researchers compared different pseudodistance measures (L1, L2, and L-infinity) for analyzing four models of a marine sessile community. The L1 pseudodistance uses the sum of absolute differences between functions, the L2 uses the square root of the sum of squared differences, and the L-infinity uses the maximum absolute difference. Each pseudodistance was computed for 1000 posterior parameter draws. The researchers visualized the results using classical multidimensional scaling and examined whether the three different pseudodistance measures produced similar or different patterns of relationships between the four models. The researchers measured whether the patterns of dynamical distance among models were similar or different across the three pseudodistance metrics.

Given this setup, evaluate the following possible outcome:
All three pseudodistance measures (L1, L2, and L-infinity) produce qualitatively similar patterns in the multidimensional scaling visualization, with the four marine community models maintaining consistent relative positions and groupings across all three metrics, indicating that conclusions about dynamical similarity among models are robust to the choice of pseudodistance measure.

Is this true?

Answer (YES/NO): YES